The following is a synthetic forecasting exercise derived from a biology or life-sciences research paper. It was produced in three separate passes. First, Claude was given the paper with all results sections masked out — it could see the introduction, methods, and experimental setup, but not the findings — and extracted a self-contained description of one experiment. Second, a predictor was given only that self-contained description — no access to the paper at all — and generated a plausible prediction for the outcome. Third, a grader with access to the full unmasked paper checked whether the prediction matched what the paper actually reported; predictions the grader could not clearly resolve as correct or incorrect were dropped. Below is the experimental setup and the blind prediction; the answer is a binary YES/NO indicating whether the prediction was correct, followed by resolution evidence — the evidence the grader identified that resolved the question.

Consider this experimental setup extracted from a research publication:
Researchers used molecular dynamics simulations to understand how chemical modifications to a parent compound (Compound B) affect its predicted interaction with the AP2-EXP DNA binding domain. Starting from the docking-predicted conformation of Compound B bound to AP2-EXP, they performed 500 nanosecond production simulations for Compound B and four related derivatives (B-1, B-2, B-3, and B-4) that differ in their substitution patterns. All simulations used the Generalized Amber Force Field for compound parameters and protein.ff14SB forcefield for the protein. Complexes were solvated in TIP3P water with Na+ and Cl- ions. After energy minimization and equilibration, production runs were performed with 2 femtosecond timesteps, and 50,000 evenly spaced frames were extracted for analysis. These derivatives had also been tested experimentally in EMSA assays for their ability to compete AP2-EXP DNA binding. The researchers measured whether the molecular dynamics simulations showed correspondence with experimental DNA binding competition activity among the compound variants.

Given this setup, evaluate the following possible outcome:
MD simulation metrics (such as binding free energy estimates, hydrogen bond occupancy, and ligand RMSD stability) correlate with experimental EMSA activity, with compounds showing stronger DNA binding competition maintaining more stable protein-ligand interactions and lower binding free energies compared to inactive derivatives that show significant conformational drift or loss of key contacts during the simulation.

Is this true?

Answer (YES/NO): NO